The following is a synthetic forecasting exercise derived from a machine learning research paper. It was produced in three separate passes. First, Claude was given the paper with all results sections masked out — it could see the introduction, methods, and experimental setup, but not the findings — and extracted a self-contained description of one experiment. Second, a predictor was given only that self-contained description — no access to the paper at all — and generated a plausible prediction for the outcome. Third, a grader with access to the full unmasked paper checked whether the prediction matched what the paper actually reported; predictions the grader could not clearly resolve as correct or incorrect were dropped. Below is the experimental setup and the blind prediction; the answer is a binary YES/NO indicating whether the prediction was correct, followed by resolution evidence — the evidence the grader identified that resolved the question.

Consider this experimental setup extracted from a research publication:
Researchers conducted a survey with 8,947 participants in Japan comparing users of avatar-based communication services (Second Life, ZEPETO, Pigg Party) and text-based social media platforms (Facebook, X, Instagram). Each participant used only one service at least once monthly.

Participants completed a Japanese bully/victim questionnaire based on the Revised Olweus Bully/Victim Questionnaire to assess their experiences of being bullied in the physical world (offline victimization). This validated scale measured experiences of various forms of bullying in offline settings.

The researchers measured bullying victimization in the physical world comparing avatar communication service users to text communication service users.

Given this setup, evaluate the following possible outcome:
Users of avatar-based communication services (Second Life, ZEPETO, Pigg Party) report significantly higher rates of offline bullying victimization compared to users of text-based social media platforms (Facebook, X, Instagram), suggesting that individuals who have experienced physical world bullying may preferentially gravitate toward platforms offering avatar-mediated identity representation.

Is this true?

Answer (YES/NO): YES